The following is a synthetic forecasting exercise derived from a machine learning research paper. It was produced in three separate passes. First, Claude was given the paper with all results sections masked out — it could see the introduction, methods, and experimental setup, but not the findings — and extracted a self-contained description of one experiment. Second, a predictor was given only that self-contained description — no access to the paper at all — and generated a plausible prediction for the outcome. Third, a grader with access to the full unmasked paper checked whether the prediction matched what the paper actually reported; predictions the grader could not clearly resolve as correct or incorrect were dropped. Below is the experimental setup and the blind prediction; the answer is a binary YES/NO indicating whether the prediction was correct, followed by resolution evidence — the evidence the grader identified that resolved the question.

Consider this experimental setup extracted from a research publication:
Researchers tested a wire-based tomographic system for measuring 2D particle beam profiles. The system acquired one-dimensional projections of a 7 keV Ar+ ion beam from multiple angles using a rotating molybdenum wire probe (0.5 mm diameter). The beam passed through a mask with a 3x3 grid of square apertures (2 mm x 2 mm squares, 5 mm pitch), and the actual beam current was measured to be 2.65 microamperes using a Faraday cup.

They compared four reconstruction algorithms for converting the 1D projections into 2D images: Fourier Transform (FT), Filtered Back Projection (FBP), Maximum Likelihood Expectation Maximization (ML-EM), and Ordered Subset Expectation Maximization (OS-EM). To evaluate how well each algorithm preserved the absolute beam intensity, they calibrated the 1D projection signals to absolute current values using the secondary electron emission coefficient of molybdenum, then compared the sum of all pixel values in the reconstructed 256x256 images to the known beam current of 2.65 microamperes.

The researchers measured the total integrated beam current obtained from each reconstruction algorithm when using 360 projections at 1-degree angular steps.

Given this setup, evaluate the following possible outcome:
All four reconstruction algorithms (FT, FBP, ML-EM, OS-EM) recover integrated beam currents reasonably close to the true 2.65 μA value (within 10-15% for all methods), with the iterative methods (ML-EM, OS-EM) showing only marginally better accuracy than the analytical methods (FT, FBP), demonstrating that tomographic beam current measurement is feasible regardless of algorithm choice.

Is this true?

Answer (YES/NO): NO